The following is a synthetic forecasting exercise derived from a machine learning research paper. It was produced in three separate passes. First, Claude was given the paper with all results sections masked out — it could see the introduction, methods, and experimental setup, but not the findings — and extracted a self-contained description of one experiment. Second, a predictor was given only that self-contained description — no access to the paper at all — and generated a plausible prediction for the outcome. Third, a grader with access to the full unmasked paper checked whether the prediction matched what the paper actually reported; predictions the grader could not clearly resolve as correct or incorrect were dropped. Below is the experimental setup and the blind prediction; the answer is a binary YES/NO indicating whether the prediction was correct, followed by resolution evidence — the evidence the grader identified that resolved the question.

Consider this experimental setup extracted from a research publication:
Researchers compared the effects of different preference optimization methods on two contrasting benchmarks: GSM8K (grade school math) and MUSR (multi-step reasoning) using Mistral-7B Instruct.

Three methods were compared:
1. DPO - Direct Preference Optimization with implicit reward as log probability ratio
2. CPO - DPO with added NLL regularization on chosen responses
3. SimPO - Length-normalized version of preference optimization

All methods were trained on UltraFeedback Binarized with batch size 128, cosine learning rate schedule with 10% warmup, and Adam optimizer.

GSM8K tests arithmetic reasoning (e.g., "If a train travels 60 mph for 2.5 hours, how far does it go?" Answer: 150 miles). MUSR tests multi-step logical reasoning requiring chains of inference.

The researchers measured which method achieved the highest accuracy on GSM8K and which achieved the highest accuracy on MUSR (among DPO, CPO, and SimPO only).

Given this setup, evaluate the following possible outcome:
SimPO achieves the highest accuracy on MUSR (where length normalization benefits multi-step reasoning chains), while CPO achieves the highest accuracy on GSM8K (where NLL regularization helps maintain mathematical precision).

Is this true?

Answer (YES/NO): NO